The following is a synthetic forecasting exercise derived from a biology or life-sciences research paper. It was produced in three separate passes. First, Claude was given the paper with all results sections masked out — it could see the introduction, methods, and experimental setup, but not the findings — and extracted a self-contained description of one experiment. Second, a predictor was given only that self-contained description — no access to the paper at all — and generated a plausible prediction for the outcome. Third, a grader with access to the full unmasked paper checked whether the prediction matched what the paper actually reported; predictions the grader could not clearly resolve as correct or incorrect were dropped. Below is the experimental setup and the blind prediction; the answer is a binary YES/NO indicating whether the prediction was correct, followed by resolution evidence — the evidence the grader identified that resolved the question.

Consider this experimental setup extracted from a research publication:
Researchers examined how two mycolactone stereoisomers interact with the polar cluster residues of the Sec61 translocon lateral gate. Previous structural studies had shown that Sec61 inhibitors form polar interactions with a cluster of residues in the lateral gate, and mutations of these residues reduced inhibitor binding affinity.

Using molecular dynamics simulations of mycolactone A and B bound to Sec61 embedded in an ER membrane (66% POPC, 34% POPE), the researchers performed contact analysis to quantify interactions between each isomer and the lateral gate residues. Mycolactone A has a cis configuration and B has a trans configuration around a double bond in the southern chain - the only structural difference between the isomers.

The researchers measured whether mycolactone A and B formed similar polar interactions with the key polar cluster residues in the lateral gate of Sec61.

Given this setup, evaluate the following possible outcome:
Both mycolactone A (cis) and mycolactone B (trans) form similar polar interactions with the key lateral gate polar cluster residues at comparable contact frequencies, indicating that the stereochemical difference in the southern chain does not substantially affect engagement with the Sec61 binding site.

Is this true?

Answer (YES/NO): NO